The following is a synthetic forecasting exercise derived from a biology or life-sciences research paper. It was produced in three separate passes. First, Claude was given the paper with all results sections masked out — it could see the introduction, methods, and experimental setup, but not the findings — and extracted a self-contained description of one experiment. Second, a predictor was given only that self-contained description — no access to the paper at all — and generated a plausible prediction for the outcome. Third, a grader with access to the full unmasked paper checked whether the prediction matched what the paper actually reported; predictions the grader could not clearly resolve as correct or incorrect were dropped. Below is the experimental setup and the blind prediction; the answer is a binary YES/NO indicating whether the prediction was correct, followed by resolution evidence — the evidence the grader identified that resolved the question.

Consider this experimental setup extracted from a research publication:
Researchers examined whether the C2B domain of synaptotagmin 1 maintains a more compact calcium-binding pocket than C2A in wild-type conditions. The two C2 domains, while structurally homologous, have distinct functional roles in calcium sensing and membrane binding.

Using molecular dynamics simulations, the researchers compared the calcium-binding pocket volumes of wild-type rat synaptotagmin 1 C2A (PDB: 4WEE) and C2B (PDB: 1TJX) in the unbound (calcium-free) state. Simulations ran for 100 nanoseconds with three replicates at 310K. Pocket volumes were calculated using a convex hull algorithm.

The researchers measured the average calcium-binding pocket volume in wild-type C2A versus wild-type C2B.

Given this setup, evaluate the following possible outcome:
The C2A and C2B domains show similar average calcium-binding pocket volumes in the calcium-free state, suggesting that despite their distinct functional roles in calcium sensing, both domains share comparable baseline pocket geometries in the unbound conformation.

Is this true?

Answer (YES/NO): NO